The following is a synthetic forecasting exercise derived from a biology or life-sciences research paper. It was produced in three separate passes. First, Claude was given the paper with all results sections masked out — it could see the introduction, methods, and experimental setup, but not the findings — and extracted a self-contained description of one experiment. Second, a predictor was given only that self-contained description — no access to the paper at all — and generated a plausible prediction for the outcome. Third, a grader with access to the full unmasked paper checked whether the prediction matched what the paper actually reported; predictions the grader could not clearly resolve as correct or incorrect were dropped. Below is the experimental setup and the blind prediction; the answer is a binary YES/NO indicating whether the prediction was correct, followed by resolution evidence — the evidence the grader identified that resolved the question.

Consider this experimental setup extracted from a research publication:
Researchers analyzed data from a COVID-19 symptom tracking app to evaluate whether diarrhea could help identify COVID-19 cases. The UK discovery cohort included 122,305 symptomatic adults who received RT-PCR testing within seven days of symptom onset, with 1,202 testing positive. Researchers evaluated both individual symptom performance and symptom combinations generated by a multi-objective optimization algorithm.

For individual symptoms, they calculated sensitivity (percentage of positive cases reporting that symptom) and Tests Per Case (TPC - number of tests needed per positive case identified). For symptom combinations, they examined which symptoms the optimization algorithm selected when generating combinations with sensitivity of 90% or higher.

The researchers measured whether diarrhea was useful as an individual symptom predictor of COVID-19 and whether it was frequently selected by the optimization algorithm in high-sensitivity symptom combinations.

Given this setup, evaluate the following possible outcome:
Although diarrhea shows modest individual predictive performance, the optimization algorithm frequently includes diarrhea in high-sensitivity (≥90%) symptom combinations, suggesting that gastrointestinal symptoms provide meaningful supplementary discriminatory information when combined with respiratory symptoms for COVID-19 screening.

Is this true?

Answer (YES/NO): NO